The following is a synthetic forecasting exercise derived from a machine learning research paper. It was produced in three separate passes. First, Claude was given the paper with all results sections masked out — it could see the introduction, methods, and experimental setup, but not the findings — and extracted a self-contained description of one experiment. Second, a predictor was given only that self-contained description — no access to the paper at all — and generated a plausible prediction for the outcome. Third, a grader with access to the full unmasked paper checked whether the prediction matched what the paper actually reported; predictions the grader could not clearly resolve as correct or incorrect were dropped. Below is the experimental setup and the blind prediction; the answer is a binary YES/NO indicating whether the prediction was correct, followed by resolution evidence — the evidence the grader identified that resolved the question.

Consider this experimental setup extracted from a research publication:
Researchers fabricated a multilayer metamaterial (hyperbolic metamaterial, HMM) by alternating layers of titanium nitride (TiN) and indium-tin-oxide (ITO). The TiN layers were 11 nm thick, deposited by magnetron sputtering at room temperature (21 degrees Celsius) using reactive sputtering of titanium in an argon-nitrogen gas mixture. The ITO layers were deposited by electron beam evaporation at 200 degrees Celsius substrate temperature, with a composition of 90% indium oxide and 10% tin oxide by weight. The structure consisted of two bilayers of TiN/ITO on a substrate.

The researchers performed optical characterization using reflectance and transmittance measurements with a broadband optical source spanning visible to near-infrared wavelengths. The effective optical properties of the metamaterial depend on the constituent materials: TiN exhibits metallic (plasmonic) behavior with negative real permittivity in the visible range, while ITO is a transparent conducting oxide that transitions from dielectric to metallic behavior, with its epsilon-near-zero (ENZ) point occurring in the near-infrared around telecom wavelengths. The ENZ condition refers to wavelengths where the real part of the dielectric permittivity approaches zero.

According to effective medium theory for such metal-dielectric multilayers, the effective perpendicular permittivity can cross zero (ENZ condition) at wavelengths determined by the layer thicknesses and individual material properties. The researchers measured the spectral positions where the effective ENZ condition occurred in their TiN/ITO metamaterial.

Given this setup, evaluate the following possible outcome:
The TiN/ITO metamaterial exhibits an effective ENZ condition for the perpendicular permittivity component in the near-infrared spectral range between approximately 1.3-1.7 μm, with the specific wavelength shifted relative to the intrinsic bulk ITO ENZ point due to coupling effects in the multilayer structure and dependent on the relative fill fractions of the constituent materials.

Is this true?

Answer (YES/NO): NO